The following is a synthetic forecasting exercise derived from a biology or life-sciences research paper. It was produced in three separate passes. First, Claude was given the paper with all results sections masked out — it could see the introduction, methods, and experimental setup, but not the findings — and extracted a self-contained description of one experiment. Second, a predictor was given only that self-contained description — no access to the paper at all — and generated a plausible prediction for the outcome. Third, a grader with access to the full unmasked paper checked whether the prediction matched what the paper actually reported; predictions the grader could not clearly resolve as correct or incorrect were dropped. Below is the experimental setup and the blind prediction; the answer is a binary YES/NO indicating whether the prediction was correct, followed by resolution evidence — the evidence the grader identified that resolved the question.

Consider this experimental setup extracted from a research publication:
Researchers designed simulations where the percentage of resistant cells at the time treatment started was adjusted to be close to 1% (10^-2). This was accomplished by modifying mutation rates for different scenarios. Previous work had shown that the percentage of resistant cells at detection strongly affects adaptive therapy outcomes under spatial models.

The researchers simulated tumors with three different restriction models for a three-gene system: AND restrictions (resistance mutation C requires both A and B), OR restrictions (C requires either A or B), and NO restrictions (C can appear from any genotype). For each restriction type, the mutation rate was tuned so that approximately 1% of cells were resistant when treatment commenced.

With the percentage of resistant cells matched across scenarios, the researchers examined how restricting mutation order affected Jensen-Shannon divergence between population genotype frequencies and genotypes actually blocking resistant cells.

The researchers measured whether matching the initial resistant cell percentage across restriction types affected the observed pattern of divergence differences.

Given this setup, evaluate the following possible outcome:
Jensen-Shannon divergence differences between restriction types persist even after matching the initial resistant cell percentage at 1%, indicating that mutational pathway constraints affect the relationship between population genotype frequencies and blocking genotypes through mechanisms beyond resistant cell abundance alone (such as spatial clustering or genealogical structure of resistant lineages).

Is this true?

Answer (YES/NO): YES